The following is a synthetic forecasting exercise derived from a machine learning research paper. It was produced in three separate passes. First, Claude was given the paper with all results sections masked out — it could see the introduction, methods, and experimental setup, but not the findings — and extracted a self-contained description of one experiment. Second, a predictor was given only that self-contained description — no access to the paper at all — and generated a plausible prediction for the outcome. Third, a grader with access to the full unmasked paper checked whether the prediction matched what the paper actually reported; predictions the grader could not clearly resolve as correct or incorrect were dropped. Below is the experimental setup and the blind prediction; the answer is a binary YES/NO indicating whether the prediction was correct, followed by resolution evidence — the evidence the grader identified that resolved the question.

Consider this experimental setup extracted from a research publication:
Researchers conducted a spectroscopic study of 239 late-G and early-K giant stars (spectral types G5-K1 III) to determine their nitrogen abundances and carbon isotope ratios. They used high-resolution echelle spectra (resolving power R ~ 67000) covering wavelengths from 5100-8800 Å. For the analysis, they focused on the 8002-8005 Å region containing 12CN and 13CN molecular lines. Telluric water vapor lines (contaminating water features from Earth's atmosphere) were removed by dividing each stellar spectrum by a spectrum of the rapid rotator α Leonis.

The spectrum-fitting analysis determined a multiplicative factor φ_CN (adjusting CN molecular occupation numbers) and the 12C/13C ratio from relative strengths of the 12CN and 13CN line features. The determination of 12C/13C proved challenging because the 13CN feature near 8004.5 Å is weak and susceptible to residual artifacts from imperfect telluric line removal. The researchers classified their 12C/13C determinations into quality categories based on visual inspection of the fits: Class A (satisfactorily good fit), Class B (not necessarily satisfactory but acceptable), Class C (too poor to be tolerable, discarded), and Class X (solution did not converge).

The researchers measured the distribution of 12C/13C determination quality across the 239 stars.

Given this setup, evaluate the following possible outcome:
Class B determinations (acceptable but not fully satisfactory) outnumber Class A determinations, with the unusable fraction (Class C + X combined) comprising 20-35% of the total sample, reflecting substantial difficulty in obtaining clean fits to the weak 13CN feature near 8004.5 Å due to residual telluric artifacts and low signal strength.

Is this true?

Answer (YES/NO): NO